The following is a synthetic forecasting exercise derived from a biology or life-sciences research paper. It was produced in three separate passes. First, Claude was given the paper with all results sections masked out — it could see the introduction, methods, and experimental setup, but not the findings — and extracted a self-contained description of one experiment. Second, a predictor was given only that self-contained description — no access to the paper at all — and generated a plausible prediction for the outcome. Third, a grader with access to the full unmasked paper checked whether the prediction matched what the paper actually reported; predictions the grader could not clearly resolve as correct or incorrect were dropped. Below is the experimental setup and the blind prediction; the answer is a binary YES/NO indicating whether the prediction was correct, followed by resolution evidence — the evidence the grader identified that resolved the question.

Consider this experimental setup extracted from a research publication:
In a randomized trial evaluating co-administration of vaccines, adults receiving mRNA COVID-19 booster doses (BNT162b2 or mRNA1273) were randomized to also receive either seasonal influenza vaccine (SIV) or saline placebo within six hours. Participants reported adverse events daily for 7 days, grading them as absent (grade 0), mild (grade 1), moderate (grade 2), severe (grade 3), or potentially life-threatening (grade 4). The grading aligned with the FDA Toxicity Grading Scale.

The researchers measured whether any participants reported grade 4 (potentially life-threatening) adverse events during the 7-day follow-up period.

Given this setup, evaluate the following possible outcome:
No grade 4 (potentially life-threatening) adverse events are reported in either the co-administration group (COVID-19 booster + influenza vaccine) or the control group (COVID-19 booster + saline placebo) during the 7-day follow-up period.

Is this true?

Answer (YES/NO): YES